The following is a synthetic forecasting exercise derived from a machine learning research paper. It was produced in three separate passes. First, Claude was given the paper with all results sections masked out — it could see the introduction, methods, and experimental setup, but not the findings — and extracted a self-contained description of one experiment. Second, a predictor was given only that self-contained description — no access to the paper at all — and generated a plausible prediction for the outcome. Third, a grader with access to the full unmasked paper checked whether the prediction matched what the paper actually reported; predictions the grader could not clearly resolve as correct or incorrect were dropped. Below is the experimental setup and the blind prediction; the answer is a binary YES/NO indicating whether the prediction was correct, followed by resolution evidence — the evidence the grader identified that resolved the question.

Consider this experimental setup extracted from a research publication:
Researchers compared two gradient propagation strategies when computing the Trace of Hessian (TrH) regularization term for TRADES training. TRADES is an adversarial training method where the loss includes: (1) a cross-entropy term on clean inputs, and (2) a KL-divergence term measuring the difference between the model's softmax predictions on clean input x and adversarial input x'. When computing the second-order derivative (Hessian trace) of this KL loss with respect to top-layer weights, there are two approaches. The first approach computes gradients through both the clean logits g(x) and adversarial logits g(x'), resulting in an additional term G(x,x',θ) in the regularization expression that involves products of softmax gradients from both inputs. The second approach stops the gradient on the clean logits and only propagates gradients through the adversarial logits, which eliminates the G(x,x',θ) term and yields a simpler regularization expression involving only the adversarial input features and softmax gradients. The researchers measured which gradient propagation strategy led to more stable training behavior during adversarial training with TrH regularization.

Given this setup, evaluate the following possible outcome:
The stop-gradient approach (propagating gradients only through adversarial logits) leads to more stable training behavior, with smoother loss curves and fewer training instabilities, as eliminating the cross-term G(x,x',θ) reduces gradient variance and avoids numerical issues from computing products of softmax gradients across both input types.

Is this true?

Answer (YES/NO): YES